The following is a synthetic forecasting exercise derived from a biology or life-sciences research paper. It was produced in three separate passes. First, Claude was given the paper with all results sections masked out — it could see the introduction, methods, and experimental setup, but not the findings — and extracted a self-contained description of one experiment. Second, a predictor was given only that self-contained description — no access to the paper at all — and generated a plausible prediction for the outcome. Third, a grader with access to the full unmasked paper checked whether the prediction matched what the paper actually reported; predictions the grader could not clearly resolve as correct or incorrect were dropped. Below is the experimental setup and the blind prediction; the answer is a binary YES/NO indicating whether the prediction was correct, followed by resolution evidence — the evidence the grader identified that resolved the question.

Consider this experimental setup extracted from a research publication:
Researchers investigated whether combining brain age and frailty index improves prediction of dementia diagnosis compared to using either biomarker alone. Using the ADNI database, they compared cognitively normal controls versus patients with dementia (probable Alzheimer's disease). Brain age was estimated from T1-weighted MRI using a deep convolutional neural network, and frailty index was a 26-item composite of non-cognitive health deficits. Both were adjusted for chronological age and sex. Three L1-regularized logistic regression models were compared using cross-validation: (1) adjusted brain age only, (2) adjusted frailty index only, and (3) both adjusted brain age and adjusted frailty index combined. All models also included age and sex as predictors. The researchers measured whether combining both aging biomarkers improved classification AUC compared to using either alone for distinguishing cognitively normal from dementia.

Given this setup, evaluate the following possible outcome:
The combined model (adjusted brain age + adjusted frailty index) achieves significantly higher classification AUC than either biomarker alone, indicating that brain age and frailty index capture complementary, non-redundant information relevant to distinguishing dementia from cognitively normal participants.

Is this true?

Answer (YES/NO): NO